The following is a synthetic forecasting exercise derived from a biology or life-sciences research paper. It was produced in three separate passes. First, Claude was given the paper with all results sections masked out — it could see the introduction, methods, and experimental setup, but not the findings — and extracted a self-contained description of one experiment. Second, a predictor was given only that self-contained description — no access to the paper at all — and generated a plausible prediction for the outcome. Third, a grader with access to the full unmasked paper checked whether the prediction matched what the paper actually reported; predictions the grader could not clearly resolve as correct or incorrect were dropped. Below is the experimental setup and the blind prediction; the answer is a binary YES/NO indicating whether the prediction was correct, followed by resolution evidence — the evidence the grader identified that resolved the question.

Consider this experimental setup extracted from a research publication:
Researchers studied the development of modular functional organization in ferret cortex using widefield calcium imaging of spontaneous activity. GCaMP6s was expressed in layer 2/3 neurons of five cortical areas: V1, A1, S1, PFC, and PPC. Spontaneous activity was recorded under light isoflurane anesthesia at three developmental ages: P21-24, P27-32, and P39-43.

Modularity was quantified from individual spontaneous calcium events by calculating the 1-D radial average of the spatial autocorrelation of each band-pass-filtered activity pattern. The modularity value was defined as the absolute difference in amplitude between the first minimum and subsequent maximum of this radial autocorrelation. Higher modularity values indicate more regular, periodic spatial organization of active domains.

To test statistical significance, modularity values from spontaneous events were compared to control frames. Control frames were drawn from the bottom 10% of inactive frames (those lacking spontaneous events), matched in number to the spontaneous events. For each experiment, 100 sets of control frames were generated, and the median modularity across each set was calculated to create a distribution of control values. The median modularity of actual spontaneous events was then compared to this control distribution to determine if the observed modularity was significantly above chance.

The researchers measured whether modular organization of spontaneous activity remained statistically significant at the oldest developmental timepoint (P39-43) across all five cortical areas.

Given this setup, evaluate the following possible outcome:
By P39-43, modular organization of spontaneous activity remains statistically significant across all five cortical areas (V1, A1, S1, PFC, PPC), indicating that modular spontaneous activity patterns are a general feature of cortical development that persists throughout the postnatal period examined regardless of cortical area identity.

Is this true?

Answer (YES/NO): YES